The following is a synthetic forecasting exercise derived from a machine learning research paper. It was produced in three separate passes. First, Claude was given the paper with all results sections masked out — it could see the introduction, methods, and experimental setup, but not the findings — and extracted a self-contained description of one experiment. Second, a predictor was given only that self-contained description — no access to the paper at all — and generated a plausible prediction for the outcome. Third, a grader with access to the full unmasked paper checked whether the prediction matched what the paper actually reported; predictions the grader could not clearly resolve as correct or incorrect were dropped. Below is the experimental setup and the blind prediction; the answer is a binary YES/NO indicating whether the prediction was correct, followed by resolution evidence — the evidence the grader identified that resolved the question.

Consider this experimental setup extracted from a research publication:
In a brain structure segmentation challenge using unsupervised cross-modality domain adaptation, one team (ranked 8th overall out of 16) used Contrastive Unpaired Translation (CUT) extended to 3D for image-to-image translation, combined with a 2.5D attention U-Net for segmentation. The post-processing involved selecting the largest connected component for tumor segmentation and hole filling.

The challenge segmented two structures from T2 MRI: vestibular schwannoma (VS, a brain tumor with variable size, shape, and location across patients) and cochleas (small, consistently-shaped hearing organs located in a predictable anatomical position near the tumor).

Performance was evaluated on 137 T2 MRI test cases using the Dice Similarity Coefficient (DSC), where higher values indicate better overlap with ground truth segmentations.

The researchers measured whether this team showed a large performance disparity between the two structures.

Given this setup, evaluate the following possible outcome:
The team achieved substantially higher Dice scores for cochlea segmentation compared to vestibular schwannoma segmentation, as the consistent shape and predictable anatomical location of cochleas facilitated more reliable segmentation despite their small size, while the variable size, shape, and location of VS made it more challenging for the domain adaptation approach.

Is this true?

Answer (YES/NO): YES